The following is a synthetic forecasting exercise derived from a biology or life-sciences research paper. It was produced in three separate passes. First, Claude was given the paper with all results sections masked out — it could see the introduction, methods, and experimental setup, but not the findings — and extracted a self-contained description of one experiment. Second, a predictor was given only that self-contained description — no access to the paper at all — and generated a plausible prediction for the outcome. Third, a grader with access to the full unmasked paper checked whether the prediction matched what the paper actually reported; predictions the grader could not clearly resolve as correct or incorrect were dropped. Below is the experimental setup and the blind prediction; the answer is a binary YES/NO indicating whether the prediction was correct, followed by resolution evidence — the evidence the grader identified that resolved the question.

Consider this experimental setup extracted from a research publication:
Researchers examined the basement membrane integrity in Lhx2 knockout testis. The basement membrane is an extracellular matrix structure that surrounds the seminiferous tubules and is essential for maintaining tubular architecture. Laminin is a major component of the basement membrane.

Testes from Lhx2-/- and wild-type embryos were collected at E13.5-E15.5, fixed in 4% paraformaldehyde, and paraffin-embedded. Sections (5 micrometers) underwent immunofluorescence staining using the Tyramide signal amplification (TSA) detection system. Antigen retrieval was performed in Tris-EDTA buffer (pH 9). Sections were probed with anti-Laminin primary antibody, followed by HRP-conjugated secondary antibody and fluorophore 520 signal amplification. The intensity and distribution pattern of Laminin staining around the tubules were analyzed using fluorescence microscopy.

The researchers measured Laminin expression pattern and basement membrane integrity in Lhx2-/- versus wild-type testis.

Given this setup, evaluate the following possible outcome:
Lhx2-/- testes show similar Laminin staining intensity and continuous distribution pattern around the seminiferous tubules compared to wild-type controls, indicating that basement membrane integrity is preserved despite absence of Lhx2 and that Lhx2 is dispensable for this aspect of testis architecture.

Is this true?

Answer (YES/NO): NO